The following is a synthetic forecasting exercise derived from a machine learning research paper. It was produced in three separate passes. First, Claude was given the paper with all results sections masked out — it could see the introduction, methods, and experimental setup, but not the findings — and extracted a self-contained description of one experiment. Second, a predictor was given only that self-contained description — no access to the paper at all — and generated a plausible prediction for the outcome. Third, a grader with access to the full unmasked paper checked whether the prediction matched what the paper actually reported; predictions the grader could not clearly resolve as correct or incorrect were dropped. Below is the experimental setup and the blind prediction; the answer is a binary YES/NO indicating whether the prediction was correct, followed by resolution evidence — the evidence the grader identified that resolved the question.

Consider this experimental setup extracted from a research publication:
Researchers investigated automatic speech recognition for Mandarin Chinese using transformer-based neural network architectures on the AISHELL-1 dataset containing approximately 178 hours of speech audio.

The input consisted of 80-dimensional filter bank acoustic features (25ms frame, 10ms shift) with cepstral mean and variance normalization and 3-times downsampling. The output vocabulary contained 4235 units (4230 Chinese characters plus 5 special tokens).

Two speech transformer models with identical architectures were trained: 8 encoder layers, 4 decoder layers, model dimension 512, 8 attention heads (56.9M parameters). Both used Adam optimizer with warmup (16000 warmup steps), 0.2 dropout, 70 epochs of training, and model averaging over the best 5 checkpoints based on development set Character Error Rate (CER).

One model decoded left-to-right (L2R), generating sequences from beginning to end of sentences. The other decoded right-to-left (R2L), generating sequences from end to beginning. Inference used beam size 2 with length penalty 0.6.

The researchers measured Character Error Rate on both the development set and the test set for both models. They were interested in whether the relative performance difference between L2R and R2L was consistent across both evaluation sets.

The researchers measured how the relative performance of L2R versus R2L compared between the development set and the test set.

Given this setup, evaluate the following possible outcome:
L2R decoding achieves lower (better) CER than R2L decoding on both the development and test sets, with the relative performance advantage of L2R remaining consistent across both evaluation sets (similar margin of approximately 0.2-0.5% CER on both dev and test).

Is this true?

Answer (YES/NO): NO